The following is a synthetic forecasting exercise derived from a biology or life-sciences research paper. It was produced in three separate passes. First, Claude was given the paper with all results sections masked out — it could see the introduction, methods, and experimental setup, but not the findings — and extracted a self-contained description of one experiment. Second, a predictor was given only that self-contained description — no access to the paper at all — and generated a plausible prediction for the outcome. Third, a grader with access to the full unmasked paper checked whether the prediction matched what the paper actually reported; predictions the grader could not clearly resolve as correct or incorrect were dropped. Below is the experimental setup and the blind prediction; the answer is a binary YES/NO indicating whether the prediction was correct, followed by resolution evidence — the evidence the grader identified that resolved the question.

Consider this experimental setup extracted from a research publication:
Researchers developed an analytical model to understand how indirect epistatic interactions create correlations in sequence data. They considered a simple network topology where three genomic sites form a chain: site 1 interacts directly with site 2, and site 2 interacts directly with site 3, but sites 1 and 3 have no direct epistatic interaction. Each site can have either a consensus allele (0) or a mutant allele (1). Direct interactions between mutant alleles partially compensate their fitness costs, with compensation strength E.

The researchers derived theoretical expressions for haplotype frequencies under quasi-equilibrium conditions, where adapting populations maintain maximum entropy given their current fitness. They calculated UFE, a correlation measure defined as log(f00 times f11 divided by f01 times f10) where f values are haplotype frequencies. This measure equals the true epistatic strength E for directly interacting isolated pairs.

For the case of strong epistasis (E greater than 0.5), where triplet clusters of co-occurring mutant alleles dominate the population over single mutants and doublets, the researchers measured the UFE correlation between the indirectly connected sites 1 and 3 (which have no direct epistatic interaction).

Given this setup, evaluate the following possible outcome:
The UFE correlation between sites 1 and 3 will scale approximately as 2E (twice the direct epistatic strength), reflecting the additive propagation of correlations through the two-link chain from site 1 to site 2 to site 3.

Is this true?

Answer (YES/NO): NO